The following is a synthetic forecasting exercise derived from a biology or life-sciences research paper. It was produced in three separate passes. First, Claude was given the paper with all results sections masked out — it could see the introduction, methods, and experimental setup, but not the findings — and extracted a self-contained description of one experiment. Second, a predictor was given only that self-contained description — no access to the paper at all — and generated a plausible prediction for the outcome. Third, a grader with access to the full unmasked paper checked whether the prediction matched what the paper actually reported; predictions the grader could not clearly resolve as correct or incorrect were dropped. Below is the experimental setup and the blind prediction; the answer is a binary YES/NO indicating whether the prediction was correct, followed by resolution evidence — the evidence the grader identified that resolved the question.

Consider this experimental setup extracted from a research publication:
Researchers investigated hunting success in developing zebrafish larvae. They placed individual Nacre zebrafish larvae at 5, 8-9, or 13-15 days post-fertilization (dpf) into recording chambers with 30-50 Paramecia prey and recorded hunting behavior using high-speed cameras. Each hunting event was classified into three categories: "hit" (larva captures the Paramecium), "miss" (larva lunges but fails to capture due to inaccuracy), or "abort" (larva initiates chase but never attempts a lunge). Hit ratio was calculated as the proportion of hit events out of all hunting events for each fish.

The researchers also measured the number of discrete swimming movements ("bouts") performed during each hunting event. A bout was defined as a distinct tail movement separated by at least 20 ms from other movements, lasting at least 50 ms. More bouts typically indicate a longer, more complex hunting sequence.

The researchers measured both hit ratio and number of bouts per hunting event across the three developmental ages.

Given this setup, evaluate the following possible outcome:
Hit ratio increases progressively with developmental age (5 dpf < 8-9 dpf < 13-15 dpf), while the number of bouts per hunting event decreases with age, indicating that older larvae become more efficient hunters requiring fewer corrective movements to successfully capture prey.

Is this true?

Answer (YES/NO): YES